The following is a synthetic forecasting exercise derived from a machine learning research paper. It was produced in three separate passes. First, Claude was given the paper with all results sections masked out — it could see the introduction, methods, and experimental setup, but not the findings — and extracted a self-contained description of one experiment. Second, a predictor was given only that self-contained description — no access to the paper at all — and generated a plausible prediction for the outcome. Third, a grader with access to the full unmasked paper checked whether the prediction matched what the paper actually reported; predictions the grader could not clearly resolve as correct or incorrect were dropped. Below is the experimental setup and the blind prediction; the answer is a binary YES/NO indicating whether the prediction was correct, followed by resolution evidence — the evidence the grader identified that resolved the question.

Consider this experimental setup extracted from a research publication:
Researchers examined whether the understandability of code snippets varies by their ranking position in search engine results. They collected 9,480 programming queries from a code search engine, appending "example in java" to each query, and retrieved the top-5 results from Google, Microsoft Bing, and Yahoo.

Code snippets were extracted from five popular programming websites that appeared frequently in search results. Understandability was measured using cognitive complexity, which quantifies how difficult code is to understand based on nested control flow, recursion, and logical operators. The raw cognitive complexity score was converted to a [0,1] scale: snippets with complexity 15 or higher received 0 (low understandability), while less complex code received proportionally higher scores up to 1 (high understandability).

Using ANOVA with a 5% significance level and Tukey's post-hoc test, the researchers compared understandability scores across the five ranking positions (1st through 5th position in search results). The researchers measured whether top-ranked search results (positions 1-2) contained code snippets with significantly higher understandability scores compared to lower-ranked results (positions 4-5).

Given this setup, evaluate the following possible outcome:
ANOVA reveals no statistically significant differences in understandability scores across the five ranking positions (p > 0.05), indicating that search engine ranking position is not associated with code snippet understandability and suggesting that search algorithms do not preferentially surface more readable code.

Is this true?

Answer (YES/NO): NO